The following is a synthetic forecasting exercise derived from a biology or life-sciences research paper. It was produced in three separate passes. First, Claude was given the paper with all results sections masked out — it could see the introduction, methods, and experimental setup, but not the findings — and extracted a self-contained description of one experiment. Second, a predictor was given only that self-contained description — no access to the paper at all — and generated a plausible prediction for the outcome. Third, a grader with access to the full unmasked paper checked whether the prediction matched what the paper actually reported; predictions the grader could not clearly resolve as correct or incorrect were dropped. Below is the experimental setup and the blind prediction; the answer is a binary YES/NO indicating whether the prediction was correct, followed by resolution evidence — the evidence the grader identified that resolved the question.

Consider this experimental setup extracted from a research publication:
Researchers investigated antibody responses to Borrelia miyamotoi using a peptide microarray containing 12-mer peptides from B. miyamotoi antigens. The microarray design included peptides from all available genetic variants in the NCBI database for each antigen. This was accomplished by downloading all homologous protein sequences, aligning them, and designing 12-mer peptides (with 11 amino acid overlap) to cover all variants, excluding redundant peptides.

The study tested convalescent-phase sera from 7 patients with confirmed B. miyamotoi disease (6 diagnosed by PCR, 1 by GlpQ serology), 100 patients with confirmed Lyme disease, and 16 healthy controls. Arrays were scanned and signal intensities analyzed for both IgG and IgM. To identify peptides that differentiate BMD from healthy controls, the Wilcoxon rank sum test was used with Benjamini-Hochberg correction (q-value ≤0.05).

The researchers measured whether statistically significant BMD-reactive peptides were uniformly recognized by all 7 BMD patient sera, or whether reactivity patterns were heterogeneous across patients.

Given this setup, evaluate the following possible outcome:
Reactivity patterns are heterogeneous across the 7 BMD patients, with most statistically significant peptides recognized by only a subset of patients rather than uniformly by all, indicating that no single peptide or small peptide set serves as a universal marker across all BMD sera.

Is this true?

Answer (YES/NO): NO